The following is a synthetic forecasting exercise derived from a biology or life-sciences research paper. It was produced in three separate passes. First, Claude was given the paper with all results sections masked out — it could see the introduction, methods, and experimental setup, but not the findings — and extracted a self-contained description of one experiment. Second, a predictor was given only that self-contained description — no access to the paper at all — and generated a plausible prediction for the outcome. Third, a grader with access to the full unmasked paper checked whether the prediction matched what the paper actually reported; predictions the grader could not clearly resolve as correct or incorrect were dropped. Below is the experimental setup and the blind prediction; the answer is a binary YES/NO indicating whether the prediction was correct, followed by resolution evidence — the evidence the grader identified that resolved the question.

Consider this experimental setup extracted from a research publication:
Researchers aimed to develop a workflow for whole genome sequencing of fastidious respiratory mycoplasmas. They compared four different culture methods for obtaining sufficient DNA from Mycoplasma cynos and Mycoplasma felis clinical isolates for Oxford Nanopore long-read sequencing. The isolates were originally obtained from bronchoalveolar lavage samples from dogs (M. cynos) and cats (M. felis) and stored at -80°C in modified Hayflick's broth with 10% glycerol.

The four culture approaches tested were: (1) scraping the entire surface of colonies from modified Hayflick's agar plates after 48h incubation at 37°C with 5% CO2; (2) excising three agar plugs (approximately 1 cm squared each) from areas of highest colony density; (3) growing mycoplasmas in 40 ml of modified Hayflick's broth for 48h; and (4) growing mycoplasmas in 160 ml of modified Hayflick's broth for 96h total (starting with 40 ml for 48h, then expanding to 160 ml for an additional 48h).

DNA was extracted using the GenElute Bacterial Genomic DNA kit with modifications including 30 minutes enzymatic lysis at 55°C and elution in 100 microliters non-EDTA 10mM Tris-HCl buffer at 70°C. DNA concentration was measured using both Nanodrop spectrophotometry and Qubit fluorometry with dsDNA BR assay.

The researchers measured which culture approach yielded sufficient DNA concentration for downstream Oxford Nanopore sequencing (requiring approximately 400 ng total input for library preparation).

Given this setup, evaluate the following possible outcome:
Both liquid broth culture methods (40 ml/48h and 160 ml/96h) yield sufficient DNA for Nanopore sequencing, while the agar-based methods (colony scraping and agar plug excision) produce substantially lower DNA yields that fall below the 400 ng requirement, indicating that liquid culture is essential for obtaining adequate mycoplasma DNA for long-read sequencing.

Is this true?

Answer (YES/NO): NO